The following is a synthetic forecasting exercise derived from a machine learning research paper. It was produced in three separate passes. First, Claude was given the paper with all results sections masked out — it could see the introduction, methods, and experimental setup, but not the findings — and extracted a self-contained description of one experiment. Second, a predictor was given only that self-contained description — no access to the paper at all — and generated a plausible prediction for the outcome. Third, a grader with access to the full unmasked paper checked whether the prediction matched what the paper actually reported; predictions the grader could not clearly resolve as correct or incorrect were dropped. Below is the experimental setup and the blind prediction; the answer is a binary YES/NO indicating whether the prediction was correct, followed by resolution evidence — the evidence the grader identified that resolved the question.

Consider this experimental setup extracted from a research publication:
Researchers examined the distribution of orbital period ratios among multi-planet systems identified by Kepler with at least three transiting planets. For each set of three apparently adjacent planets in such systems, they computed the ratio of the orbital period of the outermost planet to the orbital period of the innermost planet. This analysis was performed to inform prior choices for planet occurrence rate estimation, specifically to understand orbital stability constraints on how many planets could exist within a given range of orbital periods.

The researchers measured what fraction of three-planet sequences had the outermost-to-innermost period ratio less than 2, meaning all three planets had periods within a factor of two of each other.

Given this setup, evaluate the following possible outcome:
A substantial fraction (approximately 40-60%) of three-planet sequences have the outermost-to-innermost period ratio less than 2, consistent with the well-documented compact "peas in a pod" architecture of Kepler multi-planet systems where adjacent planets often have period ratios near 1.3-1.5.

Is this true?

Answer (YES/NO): NO